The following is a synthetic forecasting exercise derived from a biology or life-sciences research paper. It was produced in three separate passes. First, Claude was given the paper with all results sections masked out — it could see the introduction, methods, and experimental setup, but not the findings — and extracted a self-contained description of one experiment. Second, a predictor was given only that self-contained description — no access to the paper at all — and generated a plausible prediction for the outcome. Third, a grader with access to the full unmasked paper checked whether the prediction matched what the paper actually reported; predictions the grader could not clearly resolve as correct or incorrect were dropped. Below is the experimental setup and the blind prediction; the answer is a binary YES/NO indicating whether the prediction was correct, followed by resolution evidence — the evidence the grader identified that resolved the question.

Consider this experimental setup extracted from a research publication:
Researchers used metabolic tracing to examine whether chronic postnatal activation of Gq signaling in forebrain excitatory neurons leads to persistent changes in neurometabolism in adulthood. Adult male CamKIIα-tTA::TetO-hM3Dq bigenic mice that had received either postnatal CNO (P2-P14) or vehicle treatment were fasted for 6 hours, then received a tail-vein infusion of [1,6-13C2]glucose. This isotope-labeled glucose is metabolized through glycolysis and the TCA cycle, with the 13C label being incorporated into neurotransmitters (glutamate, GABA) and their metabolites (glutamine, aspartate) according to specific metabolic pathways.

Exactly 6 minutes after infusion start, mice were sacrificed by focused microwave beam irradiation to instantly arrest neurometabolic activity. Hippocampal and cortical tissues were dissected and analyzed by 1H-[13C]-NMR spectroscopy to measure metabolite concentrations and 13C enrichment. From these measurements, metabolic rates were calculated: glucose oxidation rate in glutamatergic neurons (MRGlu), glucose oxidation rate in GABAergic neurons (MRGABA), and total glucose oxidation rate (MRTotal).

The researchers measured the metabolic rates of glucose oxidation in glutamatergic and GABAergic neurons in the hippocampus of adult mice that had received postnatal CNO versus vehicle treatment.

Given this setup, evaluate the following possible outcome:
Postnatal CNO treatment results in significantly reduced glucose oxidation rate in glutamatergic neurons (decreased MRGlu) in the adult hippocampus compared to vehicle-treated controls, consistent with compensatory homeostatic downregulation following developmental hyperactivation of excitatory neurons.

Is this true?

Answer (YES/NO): NO